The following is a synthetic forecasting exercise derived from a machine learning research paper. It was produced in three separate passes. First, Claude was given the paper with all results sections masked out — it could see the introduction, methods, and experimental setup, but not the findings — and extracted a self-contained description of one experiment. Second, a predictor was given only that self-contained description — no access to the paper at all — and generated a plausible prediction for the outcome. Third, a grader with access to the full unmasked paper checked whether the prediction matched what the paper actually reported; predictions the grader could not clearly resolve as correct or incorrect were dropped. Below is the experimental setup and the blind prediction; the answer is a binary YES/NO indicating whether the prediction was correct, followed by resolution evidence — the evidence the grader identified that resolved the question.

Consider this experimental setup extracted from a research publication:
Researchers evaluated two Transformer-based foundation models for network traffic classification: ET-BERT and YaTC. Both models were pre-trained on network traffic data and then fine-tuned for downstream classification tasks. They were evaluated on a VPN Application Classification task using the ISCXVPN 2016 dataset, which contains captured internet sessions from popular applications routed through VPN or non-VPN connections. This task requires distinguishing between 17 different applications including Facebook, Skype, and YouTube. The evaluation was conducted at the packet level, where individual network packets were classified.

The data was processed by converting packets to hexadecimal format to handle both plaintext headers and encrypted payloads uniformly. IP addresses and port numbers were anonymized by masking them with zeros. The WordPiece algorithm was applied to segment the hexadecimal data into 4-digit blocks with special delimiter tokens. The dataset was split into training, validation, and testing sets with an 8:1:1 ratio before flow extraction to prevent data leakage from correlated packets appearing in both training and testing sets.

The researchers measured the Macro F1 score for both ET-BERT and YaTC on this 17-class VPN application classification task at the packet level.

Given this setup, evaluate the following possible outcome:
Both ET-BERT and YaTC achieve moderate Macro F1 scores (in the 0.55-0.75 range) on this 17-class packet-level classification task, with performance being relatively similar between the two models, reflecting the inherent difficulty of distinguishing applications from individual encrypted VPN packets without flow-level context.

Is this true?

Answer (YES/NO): NO